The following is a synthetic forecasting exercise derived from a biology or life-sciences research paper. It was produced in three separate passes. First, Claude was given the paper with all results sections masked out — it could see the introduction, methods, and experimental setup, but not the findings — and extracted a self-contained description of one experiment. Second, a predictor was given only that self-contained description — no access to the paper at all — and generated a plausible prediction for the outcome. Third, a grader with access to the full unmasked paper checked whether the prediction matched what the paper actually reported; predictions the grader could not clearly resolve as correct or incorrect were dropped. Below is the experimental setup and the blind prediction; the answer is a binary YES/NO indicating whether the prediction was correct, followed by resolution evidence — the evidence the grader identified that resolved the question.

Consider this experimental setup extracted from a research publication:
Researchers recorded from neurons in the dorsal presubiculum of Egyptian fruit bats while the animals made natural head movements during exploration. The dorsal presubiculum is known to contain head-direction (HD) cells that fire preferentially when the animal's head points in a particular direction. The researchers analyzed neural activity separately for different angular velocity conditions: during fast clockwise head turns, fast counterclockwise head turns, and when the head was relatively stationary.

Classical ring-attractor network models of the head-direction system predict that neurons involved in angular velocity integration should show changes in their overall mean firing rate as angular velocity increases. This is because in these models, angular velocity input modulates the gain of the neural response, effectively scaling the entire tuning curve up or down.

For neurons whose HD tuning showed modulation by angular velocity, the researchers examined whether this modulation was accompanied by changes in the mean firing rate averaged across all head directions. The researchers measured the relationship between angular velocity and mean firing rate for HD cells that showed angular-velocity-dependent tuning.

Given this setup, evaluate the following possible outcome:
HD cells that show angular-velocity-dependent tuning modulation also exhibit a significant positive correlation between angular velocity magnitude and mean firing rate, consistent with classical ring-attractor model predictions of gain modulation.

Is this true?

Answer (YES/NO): NO